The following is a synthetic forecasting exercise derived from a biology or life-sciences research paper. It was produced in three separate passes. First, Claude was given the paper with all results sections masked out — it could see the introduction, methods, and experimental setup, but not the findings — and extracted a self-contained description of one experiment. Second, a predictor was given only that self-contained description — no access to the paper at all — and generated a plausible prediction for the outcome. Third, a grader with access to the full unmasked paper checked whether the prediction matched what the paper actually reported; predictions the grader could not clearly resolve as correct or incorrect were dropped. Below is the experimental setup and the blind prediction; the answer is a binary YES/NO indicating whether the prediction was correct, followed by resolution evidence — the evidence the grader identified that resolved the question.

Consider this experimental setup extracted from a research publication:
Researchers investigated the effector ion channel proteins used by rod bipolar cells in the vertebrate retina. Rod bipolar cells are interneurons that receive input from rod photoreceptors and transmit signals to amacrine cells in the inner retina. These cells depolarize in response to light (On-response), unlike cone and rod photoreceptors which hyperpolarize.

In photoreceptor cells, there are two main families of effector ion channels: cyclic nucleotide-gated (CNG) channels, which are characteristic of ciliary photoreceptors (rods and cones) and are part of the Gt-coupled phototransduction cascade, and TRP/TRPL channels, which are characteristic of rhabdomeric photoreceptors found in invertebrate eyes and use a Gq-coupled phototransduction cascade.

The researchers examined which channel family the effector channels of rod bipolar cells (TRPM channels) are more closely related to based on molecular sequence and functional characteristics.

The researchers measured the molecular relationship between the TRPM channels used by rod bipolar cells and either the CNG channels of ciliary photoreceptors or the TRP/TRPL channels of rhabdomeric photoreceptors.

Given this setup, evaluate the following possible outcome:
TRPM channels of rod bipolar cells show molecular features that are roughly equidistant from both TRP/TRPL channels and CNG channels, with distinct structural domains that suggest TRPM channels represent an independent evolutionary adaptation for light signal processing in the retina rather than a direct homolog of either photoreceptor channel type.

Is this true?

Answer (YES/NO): NO